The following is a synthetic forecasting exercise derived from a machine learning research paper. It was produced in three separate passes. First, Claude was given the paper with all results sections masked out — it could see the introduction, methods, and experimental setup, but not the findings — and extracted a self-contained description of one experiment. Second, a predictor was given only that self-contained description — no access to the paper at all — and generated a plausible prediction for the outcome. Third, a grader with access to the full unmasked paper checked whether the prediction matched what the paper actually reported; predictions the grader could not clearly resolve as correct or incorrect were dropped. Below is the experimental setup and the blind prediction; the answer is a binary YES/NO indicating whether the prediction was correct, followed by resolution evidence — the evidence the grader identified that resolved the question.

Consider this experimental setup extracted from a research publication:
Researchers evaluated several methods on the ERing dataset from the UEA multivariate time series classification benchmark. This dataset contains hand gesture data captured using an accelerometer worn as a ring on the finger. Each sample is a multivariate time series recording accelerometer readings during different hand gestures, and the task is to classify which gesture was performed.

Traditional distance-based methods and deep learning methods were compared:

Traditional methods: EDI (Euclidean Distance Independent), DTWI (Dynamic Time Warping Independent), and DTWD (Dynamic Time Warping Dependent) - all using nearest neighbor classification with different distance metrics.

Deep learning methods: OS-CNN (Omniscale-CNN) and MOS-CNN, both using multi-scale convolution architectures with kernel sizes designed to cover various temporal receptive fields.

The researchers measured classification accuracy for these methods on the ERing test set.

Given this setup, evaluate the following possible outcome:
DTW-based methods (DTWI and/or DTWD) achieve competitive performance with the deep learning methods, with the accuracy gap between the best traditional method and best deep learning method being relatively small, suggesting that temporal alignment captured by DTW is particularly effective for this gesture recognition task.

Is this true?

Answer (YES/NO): NO